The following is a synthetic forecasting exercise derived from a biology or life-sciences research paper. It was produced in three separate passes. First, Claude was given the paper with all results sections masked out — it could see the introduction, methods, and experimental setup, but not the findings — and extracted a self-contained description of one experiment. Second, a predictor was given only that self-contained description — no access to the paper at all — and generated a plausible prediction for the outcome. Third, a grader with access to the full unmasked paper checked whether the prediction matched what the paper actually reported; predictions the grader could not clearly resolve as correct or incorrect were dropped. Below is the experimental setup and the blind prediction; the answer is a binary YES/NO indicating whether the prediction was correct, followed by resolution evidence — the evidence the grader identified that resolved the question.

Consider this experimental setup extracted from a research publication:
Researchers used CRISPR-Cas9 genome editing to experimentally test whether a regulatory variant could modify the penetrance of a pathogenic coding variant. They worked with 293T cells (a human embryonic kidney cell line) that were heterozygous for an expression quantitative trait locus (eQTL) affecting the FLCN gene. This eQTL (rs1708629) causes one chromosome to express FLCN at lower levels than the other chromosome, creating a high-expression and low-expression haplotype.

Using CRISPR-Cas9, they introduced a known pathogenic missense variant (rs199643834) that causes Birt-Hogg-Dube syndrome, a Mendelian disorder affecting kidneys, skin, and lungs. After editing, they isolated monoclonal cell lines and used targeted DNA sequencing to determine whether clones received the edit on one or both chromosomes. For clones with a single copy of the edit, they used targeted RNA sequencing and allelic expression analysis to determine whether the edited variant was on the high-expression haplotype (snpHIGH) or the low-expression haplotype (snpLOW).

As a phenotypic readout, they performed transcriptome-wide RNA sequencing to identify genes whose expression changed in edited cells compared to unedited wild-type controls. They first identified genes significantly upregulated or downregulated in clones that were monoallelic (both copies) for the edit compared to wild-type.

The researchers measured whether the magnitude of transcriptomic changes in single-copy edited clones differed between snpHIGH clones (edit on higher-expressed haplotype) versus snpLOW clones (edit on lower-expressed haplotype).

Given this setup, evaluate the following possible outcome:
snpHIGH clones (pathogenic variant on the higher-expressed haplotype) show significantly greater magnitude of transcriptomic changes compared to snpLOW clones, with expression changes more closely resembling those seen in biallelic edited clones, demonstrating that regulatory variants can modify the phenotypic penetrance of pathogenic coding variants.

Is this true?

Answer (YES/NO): YES